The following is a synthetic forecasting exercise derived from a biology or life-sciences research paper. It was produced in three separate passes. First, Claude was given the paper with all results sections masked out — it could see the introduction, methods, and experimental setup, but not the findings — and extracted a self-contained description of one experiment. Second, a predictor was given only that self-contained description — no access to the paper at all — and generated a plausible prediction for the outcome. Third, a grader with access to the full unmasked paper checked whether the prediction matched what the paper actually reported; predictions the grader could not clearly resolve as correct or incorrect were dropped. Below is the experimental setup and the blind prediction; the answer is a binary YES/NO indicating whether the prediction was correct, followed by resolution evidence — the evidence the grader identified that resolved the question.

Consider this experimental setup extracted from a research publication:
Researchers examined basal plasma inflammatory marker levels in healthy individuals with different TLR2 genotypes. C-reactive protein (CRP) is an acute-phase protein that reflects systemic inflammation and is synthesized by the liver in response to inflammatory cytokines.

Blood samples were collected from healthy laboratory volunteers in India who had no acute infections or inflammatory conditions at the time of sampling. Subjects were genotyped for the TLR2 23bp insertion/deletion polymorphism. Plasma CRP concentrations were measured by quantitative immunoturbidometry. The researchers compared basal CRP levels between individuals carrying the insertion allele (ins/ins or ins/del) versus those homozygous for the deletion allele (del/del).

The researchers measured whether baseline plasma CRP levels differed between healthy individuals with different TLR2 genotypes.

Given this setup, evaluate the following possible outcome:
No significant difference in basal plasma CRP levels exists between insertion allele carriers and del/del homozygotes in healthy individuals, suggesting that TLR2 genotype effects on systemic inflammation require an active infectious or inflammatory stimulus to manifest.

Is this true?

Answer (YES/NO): NO